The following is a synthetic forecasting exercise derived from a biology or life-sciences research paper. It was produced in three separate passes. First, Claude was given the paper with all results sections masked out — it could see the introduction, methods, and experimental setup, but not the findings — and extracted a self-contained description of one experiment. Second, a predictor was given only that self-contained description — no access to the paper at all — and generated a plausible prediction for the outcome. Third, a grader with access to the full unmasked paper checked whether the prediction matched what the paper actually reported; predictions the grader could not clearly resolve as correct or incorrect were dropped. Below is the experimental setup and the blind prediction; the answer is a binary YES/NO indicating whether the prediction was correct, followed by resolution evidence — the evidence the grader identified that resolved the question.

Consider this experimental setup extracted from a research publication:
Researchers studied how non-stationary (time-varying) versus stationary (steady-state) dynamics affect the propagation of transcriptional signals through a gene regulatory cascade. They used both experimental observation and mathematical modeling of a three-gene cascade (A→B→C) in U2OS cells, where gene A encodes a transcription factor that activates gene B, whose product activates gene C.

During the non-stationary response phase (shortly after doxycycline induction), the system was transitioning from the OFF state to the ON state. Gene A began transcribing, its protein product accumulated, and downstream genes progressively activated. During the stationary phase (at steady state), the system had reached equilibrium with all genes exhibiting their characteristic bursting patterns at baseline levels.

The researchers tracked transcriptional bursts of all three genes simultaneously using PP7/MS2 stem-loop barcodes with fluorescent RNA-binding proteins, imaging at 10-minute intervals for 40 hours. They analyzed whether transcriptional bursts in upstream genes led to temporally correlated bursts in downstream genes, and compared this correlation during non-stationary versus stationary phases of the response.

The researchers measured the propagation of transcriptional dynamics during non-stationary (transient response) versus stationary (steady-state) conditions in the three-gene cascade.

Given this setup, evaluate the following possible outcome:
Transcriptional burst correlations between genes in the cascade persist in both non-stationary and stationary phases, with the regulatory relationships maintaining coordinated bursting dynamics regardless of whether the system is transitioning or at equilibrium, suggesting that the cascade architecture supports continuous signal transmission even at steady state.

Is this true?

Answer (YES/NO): NO